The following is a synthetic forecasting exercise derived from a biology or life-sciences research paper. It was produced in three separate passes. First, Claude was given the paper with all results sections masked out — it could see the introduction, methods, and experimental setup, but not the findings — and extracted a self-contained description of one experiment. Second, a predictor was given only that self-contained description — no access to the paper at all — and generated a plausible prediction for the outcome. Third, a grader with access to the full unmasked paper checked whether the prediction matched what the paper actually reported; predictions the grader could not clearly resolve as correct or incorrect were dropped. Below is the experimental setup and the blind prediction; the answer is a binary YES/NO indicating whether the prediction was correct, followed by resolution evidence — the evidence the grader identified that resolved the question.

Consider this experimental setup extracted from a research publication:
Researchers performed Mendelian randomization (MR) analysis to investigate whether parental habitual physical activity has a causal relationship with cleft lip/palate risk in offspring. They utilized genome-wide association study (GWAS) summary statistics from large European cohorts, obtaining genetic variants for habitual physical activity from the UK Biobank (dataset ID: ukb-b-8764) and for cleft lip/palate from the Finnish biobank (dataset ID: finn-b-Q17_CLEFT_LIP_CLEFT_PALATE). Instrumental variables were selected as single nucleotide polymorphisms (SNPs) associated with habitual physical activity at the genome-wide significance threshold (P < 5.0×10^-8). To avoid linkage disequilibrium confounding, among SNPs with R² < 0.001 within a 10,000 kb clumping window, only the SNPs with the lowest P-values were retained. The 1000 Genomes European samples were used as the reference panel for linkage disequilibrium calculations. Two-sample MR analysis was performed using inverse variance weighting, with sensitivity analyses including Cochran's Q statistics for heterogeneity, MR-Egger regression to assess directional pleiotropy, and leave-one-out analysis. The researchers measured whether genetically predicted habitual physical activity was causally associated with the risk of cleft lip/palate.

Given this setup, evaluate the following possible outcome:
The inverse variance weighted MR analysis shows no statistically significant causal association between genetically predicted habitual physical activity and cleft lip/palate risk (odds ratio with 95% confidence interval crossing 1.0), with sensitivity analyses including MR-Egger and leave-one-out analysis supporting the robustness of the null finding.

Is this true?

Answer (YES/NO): NO